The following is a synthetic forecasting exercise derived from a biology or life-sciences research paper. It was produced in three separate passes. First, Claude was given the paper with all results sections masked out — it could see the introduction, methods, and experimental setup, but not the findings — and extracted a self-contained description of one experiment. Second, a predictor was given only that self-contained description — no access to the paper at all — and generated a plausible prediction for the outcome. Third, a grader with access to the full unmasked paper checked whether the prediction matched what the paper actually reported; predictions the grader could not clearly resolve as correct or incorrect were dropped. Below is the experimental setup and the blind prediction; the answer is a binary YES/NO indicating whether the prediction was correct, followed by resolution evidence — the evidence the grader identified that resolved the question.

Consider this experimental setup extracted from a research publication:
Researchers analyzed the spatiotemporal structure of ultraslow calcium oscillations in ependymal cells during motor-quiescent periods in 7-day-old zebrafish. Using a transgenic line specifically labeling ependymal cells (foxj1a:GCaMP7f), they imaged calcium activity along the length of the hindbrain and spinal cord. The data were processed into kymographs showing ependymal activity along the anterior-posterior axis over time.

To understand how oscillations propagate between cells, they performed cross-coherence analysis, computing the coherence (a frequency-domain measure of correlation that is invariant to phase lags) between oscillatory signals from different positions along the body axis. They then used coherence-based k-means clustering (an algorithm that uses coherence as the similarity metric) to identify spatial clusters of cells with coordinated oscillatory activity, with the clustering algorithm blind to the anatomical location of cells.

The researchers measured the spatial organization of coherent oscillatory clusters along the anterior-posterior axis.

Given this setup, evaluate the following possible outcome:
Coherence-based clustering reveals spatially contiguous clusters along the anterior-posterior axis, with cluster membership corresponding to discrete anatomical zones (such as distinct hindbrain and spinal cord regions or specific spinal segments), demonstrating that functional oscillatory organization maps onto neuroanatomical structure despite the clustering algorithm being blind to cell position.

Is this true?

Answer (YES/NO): NO